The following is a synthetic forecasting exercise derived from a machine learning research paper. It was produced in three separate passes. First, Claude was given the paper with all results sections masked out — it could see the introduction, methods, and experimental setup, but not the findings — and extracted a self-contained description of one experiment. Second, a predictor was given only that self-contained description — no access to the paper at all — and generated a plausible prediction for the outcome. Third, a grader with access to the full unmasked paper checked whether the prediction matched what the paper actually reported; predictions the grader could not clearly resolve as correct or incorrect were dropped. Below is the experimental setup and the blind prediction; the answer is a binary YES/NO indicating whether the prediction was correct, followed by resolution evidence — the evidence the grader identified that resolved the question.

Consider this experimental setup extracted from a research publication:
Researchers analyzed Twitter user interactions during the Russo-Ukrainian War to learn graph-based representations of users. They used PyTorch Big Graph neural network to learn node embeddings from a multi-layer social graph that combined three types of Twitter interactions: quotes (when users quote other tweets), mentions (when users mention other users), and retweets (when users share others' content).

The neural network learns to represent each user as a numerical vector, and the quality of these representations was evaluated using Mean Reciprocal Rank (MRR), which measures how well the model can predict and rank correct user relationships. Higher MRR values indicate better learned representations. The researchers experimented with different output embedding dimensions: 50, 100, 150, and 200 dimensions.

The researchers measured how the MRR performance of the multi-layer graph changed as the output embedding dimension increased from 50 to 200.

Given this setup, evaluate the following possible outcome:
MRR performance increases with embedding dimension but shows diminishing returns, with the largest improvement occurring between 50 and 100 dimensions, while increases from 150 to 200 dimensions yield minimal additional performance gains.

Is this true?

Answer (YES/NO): NO